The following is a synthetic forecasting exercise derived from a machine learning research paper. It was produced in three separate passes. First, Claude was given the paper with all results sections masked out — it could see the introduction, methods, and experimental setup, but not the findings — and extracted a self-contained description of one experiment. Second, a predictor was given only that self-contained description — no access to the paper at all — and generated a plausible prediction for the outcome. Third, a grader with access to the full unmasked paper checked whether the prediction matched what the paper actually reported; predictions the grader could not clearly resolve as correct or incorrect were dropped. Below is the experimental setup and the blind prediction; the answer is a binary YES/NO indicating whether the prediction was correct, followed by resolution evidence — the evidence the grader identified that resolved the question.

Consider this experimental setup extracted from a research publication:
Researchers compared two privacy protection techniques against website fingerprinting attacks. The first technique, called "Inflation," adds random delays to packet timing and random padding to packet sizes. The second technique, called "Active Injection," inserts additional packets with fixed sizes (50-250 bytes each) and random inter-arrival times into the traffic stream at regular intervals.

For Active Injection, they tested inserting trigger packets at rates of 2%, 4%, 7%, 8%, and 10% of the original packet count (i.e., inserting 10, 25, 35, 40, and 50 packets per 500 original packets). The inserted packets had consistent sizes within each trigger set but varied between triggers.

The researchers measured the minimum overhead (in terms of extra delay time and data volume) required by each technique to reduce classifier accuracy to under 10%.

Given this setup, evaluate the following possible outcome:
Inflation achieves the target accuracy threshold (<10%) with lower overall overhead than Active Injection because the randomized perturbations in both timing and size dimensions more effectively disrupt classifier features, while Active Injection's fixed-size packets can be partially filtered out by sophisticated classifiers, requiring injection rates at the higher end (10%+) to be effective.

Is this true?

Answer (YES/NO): NO